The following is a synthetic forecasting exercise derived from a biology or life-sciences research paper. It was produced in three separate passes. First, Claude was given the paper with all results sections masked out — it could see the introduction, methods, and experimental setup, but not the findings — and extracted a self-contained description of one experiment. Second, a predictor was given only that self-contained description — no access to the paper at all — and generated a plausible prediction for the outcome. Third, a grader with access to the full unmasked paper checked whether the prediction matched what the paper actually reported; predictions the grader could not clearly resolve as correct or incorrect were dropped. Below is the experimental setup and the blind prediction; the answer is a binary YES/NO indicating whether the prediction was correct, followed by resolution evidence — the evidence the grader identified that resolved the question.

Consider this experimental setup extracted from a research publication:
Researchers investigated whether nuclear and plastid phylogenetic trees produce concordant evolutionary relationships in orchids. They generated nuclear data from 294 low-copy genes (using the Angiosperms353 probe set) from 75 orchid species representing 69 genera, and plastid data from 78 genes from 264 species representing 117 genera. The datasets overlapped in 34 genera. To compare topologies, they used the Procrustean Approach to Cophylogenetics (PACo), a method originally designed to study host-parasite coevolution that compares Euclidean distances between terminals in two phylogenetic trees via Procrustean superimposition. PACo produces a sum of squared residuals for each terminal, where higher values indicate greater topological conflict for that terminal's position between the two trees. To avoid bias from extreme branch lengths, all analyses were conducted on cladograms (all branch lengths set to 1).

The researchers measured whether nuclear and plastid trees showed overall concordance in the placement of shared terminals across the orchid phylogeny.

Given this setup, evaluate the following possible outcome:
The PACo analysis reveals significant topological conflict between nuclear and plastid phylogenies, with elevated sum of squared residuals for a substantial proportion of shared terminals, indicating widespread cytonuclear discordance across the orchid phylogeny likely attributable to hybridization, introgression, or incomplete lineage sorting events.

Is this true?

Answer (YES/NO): NO